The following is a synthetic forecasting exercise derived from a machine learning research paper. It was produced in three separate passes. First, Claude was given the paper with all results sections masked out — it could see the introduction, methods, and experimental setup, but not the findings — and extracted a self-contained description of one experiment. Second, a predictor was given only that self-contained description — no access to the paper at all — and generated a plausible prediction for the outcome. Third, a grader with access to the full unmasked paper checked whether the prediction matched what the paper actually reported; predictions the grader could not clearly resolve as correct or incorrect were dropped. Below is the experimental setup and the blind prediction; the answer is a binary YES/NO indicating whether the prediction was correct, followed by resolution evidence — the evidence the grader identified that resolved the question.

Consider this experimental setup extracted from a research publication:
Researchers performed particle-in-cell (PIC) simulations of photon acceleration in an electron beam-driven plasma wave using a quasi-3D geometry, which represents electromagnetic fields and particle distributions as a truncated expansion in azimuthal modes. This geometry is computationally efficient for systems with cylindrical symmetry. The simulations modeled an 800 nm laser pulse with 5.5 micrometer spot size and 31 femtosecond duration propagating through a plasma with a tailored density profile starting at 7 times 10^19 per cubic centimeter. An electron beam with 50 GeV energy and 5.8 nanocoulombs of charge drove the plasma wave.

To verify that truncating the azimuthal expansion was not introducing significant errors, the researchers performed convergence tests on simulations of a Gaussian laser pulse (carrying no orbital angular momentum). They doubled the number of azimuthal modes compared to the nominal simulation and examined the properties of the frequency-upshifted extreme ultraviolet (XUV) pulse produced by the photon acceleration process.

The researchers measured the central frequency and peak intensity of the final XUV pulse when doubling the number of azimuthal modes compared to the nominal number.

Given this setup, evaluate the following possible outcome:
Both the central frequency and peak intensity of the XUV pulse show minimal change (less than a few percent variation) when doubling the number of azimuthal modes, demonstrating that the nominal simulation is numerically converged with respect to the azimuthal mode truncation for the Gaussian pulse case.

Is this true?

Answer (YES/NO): YES